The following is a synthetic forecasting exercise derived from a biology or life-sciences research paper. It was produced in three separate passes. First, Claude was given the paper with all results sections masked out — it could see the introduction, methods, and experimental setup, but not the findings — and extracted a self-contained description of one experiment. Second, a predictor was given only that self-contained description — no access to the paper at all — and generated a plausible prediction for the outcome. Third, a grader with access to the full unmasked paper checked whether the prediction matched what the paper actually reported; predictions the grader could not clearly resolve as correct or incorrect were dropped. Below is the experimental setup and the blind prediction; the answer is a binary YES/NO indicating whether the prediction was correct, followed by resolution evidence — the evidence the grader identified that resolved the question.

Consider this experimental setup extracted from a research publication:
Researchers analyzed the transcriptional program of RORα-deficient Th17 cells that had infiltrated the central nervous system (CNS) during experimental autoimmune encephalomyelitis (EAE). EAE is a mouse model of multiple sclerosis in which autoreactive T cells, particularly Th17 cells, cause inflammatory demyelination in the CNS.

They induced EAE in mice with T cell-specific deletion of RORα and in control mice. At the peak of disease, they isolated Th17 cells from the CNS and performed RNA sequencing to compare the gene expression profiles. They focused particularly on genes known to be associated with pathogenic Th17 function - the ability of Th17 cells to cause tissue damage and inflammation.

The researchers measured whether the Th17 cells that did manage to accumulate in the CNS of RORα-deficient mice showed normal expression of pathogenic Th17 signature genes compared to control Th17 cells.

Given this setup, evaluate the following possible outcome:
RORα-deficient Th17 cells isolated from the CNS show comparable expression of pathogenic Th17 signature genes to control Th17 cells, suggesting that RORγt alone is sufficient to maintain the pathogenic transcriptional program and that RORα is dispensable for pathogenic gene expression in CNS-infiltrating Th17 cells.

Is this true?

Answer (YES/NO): NO